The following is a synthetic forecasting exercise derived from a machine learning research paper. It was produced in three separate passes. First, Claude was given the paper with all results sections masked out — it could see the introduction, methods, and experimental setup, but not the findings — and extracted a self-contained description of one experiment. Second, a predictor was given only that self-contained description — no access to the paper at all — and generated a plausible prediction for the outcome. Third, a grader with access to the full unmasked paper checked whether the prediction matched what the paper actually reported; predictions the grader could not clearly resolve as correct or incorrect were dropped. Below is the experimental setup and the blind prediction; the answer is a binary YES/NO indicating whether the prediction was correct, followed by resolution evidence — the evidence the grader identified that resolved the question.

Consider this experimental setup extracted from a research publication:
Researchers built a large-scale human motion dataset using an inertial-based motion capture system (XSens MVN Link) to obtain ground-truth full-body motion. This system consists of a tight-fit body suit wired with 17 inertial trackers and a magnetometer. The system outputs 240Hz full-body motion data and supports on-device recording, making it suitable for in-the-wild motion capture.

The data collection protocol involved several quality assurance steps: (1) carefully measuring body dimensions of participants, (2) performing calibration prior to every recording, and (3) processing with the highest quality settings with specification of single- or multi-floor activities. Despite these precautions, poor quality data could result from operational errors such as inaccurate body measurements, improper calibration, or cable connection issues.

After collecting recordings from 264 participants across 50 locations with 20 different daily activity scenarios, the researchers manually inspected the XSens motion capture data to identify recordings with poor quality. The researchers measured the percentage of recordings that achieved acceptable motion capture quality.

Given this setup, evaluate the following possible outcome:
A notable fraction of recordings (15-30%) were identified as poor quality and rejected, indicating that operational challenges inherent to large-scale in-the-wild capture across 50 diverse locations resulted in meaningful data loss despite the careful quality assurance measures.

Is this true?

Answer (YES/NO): NO